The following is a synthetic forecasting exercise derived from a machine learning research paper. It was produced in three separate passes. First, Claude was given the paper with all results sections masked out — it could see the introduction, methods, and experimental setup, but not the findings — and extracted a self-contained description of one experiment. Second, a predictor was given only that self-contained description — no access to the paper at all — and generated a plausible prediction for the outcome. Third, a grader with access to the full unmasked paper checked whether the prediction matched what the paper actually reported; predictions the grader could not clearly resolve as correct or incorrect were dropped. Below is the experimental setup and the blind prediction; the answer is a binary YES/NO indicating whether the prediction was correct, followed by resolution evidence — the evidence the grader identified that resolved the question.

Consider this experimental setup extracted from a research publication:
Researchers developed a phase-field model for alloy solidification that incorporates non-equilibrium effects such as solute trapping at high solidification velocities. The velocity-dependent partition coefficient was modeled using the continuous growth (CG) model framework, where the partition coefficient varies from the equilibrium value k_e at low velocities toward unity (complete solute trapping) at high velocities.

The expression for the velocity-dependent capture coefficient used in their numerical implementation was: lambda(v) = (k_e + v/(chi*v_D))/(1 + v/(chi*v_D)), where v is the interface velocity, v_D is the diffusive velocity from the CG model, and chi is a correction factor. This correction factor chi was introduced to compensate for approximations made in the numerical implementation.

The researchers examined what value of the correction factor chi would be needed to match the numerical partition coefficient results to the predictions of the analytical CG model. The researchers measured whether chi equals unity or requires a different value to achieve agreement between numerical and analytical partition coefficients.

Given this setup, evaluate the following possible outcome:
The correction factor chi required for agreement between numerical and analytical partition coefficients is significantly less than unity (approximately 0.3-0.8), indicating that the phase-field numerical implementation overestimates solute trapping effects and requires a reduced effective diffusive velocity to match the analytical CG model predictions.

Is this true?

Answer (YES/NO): NO